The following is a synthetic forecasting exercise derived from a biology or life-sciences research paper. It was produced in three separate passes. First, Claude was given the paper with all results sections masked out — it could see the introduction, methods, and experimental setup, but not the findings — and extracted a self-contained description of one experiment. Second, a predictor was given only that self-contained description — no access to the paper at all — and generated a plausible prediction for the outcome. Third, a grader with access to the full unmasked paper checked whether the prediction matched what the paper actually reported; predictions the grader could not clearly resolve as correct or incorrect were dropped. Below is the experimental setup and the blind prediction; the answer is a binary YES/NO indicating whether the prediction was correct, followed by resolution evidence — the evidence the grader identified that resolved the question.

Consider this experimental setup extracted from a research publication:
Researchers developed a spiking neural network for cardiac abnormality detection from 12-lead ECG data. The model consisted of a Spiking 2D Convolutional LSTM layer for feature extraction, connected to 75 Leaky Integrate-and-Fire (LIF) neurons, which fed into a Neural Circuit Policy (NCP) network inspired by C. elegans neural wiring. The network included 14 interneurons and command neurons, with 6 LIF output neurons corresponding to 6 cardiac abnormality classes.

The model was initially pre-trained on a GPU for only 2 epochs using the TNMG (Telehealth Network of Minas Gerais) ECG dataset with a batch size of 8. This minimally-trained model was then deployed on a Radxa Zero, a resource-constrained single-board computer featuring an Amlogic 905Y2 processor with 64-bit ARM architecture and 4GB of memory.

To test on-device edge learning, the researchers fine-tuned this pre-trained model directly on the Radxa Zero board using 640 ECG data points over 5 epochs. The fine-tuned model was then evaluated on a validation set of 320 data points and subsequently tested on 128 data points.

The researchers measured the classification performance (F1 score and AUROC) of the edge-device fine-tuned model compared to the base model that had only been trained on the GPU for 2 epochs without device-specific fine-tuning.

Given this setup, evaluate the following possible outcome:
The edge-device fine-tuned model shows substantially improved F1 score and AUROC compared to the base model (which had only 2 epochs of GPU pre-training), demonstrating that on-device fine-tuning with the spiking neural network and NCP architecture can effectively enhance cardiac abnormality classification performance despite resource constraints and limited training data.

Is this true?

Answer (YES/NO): YES